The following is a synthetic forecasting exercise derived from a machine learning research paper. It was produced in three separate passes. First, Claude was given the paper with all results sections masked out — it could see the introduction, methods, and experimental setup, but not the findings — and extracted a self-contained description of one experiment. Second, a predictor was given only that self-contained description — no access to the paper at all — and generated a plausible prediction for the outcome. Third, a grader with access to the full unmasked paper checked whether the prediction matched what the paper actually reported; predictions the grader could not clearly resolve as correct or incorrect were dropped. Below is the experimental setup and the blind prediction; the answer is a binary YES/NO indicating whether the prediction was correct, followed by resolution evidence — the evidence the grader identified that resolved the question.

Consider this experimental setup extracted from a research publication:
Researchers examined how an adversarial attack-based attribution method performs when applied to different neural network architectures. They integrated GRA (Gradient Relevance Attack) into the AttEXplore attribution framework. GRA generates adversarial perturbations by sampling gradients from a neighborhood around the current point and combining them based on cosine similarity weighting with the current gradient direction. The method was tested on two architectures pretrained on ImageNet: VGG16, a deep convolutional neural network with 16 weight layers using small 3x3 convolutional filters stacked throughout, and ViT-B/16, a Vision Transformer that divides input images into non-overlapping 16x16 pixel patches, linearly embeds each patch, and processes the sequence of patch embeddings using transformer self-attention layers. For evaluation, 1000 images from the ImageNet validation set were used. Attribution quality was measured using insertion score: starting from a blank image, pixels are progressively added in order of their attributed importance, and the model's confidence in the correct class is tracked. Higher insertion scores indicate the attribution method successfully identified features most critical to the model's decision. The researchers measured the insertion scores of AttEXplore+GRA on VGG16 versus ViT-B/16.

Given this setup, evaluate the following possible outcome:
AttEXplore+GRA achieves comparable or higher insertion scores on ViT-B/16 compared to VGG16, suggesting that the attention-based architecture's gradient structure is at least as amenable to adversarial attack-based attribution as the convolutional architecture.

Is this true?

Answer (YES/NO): YES